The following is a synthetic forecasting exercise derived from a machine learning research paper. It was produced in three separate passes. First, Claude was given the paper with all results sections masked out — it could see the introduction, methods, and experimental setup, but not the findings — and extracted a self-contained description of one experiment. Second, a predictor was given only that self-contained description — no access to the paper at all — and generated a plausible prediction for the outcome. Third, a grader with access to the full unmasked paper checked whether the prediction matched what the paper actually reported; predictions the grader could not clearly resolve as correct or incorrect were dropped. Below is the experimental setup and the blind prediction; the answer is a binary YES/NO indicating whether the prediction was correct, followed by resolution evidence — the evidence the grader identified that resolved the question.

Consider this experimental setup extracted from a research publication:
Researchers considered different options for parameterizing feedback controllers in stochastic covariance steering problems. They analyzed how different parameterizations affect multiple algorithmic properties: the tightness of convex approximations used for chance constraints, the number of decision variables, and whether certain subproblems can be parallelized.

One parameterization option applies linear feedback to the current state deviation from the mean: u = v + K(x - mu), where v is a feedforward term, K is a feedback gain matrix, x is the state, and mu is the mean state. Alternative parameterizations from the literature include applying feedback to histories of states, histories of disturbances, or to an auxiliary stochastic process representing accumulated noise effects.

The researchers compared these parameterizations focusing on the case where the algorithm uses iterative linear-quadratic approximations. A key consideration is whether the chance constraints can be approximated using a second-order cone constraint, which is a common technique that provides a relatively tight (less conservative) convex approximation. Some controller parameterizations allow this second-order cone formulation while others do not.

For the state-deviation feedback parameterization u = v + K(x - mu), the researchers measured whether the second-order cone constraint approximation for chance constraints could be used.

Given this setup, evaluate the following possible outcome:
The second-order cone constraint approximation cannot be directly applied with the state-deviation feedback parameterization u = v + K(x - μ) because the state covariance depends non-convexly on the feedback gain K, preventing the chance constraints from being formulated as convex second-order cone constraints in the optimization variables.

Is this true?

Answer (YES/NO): YES